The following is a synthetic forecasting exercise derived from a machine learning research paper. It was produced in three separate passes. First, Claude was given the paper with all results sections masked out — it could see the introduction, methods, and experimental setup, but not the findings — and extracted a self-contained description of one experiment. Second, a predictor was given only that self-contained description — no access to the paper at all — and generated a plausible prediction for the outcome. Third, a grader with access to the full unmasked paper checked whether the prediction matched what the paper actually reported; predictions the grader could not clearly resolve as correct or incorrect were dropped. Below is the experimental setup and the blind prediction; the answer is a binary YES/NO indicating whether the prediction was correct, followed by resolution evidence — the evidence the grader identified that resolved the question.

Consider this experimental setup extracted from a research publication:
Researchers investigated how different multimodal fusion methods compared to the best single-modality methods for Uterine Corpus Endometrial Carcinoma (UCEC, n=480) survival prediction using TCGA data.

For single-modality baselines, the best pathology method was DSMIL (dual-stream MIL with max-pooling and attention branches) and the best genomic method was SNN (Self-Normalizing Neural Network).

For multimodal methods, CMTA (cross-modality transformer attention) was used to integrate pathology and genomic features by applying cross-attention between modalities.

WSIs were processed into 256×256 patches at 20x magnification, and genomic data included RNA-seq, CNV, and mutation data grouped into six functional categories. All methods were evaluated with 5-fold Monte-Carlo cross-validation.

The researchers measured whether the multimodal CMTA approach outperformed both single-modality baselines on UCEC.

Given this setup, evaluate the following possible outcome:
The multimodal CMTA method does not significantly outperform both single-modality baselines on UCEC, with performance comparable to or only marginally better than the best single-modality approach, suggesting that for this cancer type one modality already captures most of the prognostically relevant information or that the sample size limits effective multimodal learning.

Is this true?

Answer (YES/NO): YES